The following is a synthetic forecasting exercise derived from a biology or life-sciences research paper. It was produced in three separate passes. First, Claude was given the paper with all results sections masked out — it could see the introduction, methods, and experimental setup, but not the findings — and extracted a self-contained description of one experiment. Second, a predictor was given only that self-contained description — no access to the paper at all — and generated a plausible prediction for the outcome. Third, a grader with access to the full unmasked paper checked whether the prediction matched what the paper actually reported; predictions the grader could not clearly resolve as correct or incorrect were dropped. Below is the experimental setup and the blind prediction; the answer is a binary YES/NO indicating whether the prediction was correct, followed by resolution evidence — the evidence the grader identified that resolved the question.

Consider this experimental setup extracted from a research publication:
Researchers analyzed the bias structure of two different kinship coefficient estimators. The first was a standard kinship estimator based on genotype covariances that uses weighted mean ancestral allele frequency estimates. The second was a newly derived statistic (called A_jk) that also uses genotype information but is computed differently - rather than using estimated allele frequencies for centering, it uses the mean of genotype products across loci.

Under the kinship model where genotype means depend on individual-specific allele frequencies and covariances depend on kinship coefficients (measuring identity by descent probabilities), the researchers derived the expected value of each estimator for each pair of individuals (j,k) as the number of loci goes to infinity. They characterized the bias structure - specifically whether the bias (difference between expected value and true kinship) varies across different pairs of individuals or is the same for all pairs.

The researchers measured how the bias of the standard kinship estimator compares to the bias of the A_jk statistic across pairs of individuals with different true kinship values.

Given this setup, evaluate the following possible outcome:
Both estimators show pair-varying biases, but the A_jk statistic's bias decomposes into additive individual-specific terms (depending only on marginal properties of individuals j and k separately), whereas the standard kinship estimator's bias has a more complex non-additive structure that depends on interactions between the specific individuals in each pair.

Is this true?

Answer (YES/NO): NO